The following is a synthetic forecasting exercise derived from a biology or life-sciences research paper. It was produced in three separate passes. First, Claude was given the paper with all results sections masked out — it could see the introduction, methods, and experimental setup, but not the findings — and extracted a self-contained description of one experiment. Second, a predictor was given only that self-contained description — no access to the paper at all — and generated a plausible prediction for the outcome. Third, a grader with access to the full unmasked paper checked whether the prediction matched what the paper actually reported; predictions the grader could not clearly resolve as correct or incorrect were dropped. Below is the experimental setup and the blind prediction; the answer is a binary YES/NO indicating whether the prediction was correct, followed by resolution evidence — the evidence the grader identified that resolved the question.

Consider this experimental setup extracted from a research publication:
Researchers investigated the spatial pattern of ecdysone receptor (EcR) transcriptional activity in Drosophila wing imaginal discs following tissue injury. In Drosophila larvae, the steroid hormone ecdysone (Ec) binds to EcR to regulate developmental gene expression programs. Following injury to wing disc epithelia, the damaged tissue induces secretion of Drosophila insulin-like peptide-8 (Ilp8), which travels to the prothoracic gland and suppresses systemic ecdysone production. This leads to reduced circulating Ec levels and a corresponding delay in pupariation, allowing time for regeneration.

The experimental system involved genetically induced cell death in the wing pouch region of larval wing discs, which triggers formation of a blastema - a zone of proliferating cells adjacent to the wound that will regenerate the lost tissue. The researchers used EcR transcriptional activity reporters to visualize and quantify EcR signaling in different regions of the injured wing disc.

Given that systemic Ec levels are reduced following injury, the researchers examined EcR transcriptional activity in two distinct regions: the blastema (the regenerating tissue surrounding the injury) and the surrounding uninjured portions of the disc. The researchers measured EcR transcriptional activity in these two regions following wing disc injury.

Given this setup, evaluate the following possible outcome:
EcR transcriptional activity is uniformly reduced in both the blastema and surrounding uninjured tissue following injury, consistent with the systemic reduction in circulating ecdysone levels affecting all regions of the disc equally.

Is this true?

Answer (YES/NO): NO